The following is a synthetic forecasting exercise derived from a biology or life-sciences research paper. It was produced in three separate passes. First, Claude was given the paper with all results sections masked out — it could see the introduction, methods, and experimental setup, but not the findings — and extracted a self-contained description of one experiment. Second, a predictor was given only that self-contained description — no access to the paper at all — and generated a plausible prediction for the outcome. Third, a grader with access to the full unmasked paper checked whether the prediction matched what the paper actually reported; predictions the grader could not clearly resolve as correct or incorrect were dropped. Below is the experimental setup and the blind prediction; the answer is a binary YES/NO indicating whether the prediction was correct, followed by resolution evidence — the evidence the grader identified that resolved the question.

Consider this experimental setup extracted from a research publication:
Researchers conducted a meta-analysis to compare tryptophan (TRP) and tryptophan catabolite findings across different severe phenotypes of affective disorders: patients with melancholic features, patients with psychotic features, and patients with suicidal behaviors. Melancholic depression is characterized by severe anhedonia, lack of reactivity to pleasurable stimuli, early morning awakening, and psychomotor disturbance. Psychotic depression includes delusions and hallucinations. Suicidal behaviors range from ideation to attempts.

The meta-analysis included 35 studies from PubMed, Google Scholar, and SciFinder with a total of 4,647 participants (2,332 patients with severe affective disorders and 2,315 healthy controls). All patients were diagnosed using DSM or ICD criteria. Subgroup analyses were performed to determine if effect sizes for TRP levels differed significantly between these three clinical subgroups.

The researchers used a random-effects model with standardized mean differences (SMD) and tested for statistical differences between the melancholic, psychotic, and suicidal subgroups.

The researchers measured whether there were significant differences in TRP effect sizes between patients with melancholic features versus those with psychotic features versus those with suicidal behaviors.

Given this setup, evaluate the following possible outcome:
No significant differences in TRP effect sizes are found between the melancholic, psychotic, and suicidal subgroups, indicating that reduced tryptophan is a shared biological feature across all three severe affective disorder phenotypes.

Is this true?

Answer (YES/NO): YES